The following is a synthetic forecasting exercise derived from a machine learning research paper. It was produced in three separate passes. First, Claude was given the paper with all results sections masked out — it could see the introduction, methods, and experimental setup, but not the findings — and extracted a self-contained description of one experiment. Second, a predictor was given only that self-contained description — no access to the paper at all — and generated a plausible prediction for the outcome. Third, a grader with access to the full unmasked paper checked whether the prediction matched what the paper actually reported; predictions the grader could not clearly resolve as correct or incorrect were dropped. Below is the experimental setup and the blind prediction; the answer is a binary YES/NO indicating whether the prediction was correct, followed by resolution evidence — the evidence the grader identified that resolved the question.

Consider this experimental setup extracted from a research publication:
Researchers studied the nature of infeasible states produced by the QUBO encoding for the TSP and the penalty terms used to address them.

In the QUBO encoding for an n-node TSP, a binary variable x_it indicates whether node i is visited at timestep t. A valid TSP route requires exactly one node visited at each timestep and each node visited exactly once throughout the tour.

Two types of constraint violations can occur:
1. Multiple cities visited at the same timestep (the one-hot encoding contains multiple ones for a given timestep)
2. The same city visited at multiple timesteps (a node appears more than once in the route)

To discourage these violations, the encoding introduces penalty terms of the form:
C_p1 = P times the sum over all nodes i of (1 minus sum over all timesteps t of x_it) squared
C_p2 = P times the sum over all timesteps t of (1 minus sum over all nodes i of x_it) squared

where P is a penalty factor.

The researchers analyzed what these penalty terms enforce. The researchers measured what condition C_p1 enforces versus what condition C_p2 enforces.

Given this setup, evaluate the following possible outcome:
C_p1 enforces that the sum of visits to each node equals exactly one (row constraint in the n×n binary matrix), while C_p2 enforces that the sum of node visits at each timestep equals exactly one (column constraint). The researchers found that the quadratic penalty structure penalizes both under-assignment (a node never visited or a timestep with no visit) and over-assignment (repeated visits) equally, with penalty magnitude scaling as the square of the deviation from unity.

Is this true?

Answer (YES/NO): NO